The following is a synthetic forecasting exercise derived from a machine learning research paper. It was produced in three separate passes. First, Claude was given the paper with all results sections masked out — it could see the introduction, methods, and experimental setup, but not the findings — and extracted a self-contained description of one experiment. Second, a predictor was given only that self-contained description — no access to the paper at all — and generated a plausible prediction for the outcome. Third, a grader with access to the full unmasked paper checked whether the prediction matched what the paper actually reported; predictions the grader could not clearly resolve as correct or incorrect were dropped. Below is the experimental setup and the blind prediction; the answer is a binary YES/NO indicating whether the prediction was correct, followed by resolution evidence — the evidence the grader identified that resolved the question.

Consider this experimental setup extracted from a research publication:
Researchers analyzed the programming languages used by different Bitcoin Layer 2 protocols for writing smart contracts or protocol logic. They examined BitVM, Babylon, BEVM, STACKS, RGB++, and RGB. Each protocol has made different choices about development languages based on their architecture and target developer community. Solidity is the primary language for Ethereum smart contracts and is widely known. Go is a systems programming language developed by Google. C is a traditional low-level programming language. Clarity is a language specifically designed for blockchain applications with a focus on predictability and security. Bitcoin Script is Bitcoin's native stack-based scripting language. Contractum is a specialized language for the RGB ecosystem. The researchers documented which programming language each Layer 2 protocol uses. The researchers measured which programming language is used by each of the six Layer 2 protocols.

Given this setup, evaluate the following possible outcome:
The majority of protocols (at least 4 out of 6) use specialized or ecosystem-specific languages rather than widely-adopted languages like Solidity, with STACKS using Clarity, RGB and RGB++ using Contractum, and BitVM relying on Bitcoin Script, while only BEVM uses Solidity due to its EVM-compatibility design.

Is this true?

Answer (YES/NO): NO